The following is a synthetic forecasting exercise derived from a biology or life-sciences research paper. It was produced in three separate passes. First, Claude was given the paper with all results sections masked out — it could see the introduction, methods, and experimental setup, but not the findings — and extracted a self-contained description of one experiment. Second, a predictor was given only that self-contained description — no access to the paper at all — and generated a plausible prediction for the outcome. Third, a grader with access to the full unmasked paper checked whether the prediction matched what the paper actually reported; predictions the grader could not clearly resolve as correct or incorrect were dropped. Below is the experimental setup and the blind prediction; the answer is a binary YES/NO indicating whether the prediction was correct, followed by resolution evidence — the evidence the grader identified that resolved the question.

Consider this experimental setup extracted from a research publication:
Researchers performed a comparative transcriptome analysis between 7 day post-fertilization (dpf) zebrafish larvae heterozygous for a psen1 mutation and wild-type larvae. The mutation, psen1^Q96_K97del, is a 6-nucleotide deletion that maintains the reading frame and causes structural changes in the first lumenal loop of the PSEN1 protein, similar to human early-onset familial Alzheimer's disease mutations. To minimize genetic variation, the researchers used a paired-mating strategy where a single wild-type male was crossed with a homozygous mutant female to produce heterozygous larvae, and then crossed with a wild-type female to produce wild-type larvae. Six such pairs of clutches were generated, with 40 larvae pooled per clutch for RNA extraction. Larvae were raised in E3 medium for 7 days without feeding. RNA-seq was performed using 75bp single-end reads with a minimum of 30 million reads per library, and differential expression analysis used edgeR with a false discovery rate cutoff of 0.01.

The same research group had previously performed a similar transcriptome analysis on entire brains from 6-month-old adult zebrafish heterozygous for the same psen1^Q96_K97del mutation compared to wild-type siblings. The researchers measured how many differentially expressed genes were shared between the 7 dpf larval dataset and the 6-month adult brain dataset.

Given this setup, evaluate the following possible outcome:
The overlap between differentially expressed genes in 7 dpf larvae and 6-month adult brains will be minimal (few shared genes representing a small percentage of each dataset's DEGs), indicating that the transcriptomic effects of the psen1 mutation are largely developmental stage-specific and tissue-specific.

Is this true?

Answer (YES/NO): YES